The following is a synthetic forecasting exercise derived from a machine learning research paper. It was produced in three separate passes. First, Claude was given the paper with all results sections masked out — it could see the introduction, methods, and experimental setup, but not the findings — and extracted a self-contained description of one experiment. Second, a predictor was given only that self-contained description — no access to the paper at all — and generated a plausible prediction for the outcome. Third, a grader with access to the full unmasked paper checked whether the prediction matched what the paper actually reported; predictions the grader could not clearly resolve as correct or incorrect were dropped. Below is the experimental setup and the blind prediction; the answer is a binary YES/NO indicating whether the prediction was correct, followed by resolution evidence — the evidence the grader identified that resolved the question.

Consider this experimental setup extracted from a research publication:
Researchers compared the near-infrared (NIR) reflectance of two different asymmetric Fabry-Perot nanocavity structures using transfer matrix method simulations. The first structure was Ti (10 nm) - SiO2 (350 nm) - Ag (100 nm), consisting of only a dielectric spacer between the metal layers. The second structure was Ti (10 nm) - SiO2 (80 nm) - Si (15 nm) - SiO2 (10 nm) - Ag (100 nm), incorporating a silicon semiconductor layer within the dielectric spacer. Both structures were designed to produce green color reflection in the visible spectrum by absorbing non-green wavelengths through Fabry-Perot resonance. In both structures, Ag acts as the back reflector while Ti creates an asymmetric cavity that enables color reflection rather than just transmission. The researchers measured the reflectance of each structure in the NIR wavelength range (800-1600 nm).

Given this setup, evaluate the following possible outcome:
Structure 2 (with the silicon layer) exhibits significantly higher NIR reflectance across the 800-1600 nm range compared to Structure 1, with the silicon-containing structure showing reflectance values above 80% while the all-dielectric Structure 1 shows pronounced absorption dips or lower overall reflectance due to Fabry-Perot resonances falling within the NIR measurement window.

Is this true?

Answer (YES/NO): NO